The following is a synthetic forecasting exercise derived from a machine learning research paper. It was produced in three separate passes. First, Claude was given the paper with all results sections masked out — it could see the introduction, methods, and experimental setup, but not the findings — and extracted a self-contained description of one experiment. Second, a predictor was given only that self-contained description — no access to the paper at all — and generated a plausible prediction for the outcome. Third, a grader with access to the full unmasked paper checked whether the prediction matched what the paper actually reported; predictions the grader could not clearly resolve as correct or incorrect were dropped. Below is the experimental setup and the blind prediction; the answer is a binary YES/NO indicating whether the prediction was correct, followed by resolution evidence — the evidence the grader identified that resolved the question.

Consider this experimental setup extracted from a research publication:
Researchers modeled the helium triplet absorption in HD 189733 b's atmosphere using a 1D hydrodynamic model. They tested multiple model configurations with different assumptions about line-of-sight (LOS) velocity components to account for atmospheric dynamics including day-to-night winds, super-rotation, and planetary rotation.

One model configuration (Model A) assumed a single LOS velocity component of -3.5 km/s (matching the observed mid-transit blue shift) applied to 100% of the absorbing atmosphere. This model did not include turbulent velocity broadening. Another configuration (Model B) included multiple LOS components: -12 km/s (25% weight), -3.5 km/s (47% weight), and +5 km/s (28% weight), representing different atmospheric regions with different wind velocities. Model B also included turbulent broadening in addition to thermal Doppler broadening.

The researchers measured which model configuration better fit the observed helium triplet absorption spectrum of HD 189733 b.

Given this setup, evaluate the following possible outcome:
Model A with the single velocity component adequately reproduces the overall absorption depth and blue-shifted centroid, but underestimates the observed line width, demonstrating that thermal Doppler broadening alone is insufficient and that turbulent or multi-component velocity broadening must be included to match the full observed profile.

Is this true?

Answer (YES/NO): NO